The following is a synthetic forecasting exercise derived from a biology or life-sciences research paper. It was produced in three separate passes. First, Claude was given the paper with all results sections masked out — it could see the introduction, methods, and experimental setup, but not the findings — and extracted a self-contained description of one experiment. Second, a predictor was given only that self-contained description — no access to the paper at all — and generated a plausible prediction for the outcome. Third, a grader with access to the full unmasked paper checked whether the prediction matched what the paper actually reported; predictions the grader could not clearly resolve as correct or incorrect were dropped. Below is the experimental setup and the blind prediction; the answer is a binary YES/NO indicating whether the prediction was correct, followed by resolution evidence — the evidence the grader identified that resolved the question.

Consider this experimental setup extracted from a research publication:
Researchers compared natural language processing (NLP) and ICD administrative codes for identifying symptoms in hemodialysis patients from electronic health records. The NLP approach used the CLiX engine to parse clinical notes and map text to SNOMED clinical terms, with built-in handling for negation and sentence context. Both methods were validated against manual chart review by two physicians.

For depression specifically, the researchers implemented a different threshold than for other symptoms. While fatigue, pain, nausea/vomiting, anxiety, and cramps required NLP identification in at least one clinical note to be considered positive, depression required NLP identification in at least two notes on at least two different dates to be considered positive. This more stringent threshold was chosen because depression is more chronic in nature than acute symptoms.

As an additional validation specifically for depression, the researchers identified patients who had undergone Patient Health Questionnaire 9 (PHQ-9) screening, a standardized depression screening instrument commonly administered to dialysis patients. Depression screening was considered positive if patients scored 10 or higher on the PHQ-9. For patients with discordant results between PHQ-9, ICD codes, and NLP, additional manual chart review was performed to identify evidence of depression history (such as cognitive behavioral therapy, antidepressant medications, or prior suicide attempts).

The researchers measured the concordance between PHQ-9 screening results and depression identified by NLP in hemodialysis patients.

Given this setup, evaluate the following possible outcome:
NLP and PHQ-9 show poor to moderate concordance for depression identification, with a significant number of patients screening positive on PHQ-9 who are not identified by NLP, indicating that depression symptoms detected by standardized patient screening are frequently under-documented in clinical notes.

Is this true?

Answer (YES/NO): NO